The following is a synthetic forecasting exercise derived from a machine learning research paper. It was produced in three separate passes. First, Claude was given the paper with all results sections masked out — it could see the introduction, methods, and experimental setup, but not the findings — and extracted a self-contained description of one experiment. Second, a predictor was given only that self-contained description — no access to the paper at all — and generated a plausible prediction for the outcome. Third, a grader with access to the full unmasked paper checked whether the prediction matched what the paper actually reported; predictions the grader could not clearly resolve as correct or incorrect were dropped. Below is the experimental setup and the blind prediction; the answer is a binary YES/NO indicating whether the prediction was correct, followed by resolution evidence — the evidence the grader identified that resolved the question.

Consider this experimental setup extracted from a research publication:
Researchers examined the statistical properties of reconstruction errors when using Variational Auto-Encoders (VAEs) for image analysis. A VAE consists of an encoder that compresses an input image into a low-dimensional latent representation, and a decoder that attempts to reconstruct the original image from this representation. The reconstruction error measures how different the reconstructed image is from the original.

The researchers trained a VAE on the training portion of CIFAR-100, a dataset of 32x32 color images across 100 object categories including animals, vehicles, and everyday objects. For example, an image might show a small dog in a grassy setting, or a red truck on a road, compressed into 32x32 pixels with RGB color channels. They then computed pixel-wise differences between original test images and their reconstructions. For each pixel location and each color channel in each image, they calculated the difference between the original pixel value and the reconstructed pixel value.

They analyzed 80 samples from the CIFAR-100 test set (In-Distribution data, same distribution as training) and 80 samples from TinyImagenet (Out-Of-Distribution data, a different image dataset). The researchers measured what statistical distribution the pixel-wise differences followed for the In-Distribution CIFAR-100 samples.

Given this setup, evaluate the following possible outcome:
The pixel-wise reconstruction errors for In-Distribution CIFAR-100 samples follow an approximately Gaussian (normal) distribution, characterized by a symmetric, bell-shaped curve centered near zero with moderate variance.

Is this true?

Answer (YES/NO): YES